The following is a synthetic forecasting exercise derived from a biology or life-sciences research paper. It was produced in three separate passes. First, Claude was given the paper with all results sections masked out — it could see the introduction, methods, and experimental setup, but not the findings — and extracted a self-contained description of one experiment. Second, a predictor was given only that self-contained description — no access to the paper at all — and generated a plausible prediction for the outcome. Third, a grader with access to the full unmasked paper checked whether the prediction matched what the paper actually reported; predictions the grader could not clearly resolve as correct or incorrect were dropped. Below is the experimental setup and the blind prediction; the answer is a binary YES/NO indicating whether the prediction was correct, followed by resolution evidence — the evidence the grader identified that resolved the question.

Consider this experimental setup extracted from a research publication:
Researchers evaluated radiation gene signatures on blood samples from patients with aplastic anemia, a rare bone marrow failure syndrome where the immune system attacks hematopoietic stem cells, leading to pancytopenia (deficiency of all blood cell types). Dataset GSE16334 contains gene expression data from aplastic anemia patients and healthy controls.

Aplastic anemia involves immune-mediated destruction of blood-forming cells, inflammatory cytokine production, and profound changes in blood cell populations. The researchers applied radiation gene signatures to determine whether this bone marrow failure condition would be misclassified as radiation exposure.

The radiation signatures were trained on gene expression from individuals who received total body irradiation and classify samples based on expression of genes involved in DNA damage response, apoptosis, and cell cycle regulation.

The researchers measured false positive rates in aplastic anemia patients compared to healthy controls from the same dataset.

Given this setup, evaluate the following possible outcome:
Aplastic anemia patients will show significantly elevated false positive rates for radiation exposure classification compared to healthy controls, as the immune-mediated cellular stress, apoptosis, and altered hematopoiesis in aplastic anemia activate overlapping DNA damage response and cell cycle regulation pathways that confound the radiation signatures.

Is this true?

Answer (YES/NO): NO